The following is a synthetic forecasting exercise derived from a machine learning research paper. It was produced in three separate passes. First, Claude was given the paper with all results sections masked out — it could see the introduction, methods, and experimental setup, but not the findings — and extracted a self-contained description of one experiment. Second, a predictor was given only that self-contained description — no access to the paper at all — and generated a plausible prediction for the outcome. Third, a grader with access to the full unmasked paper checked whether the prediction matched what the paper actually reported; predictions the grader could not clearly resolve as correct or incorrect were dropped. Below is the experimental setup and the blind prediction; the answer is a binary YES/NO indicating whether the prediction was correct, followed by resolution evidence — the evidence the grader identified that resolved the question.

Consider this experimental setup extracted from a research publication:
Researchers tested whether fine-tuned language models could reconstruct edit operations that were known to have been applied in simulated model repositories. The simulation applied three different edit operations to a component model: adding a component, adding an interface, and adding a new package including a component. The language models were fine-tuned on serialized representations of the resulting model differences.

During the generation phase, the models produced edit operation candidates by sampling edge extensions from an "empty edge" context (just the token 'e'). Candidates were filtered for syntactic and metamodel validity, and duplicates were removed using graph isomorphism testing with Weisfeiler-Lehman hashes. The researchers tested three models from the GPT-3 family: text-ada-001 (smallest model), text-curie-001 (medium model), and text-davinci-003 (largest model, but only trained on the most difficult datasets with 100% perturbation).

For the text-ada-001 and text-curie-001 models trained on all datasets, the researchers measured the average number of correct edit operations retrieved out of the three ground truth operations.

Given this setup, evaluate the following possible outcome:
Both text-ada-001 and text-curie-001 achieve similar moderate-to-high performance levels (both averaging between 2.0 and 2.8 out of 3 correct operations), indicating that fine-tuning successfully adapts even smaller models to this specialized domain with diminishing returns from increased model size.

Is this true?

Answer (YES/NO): YES